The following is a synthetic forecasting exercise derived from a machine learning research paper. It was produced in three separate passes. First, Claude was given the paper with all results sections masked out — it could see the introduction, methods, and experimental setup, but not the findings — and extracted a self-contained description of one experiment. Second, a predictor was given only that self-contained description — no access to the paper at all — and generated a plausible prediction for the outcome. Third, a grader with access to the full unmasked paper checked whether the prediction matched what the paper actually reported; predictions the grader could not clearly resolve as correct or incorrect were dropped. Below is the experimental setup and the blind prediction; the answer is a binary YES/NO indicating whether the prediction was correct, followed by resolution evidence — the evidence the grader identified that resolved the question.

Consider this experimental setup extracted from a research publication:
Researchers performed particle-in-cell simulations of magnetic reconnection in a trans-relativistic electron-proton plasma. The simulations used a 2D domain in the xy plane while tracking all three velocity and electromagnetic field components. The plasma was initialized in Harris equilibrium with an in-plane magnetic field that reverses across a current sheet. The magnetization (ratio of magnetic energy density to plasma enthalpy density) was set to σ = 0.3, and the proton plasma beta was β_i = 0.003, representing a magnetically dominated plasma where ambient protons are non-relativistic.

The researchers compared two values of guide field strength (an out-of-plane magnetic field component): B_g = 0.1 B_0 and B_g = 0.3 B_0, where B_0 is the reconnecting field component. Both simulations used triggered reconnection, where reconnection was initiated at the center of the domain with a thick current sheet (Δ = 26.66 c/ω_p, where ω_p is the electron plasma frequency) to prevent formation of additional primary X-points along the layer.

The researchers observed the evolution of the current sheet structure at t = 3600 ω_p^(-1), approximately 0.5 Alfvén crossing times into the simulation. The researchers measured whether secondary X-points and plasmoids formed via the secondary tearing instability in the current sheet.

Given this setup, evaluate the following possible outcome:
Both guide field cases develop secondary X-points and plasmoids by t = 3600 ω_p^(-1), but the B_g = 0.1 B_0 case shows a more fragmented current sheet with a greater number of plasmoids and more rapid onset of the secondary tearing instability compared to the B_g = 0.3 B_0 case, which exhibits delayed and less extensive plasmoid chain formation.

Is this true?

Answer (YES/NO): NO